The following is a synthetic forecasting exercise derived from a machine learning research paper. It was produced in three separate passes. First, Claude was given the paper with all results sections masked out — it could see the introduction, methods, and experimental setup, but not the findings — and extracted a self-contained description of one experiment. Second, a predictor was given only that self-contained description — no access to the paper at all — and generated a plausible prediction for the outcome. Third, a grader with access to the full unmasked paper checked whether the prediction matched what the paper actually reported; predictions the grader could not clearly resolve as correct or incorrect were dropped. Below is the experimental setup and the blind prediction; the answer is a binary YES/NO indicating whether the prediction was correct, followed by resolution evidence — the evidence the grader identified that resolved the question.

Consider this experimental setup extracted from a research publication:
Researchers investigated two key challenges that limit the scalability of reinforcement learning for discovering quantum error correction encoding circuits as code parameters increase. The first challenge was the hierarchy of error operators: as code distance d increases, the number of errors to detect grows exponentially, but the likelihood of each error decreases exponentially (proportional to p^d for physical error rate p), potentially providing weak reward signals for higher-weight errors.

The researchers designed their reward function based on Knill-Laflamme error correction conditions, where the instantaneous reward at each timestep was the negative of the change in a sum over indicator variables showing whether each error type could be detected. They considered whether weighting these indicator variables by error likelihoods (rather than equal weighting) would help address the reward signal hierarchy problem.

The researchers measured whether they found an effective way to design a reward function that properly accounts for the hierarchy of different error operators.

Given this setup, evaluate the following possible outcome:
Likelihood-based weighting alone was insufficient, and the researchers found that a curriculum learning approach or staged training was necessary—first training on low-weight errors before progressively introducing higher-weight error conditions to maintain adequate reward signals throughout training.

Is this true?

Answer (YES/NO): NO